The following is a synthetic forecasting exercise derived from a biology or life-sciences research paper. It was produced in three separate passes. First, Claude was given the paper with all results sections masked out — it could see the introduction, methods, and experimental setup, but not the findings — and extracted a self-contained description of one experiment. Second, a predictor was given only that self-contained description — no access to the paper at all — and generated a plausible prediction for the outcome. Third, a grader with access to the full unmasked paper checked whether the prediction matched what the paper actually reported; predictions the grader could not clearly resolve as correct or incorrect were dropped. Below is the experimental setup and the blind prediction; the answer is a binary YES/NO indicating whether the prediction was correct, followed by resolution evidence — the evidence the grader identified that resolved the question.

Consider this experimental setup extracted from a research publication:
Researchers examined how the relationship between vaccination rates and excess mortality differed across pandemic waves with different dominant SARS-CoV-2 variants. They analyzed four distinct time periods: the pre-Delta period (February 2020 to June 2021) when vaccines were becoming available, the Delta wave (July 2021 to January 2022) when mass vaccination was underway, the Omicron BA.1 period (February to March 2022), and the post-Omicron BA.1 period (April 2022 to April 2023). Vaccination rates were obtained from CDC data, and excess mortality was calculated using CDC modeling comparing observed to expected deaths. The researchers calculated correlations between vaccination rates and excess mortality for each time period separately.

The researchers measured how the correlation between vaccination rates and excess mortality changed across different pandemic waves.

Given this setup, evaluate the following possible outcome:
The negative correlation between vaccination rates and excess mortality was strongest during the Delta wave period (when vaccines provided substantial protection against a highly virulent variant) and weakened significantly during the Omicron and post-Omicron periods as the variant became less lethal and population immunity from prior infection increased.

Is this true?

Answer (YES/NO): NO